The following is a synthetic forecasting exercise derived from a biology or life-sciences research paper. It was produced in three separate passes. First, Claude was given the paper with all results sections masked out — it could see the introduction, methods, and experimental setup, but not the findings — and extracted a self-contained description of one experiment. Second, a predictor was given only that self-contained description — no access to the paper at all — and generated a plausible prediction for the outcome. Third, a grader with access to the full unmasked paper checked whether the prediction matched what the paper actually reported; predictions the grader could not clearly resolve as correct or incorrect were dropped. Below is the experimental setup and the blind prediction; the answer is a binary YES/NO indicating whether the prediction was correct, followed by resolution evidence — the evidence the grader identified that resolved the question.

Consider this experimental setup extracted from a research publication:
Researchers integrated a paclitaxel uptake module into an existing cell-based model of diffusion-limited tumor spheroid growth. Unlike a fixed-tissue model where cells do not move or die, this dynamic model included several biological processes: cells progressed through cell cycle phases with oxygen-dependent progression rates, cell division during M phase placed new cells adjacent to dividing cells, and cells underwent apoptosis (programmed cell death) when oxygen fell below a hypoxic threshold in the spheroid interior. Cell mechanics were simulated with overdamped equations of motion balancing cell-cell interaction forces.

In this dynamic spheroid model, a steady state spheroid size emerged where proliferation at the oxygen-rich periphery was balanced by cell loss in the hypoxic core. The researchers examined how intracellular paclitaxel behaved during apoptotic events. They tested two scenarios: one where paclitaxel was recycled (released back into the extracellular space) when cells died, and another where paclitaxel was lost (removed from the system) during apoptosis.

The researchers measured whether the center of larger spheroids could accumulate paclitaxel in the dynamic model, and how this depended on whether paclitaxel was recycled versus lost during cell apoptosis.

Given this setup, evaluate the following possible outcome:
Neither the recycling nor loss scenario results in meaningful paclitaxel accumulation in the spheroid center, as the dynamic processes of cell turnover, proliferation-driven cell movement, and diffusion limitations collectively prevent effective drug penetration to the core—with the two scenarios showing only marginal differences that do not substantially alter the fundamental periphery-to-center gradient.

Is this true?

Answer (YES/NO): NO